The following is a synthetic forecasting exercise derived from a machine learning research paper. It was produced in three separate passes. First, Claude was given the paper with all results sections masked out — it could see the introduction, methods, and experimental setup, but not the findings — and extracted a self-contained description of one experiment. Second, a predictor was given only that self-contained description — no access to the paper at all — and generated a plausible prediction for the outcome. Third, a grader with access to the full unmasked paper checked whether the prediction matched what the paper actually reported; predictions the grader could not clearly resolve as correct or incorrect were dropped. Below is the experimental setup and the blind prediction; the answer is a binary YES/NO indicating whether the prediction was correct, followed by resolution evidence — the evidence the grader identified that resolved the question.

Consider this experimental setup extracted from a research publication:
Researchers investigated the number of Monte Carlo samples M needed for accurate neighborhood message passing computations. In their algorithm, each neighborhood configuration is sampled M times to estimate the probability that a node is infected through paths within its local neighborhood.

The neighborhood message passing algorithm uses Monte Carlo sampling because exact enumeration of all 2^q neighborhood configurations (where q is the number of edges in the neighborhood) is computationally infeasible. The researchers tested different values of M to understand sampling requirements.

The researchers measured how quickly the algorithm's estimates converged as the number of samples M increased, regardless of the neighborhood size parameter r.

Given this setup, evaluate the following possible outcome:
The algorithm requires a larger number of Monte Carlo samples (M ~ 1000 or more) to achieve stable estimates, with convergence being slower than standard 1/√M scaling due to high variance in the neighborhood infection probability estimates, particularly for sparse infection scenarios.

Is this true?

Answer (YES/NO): NO